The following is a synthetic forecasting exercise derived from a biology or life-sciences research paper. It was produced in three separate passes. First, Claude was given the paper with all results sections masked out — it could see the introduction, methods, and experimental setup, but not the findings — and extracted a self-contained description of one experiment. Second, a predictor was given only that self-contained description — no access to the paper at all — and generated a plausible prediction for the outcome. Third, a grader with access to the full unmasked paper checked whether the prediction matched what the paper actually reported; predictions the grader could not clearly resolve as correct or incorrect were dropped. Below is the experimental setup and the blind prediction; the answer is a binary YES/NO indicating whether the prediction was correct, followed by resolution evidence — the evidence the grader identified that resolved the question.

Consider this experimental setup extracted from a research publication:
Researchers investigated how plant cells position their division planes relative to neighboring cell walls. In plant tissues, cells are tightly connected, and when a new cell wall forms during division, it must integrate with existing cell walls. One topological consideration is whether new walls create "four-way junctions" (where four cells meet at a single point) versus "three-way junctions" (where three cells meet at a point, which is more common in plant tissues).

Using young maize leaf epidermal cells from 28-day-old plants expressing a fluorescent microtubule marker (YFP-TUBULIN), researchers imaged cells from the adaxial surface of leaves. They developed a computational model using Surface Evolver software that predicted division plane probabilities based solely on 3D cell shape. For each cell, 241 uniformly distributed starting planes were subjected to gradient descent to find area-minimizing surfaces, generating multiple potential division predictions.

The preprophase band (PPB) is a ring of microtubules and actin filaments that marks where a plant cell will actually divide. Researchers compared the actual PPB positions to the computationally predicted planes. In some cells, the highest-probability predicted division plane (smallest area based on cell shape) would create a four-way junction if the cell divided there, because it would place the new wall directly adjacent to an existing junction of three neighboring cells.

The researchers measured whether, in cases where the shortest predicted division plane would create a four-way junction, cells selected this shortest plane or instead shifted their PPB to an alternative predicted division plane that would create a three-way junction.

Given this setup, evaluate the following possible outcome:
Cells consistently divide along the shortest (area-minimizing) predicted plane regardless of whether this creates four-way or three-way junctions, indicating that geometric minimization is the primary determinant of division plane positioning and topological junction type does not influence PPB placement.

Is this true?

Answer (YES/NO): NO